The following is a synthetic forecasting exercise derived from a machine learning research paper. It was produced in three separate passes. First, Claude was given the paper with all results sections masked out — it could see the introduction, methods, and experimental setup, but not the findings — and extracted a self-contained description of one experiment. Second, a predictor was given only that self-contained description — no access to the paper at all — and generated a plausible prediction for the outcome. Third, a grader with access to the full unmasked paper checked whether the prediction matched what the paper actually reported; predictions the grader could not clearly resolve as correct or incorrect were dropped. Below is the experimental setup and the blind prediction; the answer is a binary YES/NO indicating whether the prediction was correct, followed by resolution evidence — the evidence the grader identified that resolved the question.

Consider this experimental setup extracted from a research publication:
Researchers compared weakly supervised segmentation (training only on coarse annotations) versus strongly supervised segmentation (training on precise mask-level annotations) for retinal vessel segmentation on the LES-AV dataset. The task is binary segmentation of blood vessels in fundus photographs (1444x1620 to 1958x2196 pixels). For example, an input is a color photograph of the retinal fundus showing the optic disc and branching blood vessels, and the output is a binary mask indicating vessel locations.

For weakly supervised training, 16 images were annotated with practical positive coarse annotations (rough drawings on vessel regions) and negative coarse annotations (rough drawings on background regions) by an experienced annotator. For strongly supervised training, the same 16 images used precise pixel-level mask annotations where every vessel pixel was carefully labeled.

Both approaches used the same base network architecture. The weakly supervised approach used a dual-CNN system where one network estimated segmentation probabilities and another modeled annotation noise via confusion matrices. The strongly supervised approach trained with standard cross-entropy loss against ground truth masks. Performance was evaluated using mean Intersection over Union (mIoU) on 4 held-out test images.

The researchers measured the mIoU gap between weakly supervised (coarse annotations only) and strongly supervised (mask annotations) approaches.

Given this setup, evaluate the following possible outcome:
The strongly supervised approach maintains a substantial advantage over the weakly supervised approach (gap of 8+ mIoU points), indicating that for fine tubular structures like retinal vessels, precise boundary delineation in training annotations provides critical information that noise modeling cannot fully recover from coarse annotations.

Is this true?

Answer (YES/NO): NO